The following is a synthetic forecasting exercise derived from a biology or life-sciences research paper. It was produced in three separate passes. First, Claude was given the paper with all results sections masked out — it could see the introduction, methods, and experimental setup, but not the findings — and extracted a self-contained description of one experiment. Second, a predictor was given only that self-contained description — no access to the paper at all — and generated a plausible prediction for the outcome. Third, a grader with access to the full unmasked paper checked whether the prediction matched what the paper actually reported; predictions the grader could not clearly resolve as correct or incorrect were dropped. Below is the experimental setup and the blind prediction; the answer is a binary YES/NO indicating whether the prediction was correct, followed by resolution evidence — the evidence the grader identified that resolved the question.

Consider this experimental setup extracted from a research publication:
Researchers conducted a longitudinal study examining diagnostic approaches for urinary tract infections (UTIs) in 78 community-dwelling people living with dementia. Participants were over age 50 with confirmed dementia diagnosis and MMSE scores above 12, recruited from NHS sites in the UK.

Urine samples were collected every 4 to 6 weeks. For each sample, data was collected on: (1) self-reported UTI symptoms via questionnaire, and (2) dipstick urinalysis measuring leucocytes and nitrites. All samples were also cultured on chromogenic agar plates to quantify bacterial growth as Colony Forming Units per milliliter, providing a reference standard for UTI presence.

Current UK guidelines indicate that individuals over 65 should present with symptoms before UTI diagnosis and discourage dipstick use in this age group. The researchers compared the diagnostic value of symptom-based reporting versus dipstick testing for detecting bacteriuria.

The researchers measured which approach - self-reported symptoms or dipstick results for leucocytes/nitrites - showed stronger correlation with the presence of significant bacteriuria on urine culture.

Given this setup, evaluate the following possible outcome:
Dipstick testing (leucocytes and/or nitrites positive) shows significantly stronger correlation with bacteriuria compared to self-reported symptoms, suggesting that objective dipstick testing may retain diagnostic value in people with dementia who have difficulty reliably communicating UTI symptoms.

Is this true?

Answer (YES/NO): YES